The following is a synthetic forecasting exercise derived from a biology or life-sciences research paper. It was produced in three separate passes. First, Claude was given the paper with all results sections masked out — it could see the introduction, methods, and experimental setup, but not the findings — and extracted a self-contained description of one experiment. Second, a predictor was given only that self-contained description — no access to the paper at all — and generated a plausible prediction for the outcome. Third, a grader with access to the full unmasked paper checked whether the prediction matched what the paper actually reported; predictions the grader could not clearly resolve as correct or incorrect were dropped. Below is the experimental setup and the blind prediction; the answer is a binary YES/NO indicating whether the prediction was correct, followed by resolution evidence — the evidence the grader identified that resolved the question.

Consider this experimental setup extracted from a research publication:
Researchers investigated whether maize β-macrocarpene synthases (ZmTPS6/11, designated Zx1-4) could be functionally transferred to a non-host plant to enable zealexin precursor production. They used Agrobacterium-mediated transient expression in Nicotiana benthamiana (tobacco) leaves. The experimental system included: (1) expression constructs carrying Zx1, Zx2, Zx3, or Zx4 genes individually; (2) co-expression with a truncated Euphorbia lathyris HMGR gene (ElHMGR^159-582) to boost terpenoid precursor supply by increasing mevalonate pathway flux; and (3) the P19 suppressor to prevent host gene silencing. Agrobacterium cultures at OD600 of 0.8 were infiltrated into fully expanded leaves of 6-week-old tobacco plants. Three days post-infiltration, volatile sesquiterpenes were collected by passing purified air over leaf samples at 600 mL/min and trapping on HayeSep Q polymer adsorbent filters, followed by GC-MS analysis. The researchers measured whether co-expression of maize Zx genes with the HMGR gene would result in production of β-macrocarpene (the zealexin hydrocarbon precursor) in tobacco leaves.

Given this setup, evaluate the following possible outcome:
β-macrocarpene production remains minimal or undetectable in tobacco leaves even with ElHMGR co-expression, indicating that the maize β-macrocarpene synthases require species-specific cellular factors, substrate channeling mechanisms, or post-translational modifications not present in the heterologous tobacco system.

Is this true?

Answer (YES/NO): NO